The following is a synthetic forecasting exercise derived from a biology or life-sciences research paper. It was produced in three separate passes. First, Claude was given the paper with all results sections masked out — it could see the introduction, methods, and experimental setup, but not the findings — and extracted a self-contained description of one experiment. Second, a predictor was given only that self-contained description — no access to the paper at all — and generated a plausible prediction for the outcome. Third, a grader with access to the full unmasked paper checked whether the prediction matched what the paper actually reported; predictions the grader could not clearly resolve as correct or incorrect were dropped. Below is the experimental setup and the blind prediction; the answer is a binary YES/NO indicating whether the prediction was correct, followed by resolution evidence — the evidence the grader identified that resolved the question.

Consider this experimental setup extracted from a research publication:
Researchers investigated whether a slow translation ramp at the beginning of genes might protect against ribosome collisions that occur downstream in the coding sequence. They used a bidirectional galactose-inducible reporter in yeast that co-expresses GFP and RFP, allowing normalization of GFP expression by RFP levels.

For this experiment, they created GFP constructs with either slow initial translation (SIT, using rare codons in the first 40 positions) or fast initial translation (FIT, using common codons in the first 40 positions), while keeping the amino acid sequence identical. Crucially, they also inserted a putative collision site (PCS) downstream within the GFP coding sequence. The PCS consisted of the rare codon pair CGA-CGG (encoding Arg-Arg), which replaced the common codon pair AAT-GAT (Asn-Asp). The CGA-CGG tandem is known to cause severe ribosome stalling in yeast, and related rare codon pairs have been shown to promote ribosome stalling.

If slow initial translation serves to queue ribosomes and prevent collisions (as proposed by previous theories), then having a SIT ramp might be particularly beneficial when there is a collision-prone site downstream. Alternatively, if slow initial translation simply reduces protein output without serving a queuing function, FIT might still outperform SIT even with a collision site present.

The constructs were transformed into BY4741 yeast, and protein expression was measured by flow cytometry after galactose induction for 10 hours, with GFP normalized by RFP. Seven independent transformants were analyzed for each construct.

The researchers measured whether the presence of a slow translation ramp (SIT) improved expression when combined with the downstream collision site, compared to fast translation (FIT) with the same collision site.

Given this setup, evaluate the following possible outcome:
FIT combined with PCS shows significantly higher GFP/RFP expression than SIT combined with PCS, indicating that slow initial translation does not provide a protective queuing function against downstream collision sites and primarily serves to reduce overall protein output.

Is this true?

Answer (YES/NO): YES